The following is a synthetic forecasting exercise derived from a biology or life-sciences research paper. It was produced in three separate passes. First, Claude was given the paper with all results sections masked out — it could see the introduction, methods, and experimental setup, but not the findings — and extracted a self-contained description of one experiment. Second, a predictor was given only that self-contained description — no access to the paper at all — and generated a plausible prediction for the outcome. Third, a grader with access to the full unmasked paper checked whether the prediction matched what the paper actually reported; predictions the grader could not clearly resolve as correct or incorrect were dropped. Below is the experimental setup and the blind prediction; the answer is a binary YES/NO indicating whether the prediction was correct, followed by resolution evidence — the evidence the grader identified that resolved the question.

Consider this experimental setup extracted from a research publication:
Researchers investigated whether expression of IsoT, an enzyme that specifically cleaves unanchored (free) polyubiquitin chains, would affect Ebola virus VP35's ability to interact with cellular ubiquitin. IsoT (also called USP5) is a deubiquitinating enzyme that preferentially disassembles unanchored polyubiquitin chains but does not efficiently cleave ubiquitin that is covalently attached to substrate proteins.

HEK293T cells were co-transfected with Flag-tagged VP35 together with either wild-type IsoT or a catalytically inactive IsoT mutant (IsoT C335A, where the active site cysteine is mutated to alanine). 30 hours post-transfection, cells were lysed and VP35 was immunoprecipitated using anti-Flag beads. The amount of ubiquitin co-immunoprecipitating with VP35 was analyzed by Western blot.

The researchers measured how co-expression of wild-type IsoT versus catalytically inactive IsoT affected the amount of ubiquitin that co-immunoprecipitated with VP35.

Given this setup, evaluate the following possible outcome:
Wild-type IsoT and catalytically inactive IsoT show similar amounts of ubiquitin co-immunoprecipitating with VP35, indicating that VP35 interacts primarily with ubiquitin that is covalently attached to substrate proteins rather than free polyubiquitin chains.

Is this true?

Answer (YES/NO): NO